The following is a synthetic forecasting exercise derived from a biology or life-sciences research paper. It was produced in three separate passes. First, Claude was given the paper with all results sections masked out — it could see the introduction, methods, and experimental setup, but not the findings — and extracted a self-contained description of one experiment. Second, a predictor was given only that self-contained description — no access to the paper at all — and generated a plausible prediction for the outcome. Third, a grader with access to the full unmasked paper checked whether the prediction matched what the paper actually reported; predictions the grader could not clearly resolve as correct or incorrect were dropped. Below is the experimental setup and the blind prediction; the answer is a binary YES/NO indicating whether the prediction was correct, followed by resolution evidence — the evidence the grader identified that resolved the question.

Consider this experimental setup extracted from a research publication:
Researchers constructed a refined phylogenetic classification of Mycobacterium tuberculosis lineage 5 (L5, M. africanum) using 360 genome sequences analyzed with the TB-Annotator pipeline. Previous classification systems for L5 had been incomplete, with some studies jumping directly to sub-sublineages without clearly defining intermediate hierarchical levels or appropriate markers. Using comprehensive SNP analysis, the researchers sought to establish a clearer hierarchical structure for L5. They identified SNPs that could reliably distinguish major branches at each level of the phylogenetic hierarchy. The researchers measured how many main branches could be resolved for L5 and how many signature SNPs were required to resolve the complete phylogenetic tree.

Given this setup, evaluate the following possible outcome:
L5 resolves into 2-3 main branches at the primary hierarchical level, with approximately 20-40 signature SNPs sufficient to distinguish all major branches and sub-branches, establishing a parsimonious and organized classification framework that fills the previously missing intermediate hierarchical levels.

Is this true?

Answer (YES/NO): NO